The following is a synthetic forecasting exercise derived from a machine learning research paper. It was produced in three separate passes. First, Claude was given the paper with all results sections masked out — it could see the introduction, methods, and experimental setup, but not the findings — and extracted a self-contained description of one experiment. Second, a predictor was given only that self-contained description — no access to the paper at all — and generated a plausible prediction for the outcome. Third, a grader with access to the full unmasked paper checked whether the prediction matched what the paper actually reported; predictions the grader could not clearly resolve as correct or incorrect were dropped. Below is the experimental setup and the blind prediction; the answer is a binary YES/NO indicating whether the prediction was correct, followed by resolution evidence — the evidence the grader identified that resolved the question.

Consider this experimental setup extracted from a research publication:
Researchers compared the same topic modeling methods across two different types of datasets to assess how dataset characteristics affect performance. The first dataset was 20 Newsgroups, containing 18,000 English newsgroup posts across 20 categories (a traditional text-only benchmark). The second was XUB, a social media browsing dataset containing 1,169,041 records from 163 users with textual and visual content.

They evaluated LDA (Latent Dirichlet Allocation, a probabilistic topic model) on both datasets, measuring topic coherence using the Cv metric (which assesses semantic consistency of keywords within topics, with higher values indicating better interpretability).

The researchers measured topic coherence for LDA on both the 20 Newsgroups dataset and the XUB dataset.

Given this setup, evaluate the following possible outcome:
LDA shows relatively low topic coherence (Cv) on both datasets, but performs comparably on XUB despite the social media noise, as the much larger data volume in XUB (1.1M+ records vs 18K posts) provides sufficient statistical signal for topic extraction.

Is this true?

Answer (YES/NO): NO